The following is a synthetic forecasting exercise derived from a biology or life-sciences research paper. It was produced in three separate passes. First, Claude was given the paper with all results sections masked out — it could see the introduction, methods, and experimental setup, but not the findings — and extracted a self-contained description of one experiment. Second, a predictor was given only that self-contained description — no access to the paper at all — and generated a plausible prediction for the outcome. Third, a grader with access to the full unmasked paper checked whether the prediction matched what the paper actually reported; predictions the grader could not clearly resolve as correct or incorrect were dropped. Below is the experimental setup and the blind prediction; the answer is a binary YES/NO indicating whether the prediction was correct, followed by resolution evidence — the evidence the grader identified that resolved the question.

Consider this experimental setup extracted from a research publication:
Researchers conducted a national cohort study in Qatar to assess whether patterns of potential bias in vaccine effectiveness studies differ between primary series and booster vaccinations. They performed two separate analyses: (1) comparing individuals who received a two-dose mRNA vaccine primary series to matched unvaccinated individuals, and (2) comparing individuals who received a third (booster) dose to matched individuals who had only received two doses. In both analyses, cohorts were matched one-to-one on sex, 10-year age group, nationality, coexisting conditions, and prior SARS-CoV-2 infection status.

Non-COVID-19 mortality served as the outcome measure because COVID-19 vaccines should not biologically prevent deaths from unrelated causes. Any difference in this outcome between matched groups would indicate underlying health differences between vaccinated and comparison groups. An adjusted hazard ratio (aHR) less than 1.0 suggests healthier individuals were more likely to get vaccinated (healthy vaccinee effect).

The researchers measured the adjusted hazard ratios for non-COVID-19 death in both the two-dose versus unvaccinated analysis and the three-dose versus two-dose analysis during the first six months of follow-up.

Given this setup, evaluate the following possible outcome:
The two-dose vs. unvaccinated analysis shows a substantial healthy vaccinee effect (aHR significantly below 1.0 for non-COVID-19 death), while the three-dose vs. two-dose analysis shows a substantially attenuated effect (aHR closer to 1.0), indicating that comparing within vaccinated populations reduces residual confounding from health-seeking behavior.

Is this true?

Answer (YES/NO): NO